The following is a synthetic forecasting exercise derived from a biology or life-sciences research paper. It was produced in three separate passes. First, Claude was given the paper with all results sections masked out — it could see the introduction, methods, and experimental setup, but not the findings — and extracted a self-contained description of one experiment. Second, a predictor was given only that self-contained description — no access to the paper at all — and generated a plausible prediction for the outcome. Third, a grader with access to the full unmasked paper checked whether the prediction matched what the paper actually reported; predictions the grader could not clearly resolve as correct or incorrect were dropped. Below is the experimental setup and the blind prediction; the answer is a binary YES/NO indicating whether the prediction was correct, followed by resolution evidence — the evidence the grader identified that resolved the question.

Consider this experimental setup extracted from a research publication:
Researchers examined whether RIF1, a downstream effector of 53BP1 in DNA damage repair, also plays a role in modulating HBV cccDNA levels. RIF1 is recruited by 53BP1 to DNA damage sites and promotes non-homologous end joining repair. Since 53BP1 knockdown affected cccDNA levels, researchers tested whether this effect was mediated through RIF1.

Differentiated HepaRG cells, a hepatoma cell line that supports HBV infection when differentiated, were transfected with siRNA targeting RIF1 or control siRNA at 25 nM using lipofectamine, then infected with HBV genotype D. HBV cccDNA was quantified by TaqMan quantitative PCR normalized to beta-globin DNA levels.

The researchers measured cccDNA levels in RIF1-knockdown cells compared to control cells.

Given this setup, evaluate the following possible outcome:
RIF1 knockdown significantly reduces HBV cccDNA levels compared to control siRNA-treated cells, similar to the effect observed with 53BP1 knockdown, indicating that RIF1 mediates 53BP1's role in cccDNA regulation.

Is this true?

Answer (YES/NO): NO